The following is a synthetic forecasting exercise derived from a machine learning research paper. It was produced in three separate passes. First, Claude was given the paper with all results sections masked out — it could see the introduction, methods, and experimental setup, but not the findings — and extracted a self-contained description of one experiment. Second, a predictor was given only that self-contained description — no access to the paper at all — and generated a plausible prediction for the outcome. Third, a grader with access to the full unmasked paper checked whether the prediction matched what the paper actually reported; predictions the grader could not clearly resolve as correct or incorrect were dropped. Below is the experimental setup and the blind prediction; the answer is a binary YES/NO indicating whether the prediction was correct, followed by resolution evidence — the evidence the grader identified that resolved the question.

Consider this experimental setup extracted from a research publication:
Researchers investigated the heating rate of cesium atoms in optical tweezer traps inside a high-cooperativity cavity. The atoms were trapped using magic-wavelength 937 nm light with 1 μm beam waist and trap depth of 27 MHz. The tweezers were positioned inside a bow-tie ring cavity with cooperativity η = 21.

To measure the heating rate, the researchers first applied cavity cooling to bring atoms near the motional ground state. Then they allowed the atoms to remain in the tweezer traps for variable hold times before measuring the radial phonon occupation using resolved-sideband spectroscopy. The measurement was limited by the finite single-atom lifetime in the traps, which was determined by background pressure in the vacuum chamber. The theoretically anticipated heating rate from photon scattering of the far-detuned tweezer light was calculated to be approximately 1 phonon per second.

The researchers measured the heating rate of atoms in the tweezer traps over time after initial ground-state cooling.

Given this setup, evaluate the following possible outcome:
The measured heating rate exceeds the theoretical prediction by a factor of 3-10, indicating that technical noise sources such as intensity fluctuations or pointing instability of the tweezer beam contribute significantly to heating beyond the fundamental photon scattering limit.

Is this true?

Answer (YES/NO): NO